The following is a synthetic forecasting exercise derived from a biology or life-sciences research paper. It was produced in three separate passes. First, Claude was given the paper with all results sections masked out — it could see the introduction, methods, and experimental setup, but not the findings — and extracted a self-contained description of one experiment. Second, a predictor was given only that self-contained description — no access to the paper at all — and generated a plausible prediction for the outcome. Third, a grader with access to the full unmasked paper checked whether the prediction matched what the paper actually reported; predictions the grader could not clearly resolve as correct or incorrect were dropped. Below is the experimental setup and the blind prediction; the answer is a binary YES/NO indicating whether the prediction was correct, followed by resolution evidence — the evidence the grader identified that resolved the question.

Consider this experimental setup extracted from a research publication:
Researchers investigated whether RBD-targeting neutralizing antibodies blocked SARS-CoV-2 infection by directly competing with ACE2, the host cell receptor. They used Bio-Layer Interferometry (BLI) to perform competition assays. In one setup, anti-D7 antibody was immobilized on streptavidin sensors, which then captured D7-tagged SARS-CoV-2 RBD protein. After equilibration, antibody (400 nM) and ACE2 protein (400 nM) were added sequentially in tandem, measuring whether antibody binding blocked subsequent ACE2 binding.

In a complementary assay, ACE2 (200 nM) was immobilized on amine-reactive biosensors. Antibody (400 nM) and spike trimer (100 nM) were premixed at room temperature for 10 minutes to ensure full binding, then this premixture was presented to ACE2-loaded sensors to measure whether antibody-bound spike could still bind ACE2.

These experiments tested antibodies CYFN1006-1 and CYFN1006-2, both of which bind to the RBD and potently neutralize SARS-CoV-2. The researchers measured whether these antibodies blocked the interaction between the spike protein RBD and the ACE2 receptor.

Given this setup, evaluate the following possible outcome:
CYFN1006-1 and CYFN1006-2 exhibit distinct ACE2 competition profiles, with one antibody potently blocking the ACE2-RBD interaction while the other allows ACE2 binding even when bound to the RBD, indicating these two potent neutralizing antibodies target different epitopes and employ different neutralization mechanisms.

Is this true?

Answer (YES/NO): NO